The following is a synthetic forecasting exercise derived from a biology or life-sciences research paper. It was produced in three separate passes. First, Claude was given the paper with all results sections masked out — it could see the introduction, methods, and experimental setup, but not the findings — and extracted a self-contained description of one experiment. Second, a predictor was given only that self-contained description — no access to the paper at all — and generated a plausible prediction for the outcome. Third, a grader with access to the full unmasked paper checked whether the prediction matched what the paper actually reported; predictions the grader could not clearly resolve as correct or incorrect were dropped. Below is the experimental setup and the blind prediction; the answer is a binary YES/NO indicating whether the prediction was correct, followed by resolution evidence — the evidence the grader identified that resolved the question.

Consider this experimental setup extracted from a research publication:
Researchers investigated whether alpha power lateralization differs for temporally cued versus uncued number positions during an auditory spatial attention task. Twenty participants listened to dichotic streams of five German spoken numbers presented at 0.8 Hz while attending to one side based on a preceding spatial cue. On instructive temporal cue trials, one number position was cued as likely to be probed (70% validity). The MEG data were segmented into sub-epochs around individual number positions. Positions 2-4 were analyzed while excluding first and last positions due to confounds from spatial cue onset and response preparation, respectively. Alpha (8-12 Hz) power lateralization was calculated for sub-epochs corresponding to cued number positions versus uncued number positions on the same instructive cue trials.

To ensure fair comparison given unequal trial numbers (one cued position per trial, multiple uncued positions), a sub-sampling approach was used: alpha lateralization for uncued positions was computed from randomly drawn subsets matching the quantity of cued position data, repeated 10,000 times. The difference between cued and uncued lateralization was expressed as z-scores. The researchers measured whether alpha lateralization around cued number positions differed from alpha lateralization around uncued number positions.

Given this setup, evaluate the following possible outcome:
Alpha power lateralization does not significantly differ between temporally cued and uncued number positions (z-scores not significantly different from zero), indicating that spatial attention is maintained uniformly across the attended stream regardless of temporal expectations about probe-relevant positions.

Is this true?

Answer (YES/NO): NO